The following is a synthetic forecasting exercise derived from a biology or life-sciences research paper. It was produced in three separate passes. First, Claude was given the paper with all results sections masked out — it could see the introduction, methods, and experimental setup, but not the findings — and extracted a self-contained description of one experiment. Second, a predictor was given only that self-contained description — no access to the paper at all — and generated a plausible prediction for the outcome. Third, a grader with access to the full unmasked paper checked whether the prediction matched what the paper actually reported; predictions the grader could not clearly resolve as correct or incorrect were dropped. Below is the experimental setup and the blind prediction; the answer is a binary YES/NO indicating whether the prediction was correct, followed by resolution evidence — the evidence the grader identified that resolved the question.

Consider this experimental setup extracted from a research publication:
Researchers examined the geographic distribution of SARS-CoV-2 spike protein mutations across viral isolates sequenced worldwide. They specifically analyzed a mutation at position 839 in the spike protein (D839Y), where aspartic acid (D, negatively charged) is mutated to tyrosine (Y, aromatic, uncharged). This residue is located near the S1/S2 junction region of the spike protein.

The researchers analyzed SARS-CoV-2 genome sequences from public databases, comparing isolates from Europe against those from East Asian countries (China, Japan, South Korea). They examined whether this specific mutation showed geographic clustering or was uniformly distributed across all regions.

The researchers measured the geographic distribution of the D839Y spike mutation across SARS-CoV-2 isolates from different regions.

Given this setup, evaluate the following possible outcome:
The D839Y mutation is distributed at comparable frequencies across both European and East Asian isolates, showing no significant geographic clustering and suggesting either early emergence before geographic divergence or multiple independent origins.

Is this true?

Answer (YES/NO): NO